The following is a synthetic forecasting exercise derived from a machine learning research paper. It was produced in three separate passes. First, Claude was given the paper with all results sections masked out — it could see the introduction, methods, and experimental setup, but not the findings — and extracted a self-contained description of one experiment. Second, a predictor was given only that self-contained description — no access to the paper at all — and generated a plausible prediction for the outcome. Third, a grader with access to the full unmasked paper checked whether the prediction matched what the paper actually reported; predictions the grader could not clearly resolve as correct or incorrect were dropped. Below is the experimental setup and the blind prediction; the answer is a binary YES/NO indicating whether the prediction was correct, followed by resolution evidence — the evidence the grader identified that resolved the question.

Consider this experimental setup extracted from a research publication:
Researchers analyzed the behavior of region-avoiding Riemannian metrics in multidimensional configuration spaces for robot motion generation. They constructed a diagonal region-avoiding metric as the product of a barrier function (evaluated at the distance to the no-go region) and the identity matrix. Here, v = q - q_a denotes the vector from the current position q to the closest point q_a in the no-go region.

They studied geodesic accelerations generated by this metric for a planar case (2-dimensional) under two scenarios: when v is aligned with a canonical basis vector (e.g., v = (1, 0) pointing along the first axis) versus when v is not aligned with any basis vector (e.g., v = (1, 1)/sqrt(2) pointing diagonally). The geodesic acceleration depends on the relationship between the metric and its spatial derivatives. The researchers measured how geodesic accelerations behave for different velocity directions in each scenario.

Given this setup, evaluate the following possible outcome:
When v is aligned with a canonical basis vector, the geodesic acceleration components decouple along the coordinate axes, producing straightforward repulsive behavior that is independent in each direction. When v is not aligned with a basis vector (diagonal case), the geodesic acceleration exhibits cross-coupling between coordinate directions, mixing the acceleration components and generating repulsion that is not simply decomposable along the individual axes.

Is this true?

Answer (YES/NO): NO